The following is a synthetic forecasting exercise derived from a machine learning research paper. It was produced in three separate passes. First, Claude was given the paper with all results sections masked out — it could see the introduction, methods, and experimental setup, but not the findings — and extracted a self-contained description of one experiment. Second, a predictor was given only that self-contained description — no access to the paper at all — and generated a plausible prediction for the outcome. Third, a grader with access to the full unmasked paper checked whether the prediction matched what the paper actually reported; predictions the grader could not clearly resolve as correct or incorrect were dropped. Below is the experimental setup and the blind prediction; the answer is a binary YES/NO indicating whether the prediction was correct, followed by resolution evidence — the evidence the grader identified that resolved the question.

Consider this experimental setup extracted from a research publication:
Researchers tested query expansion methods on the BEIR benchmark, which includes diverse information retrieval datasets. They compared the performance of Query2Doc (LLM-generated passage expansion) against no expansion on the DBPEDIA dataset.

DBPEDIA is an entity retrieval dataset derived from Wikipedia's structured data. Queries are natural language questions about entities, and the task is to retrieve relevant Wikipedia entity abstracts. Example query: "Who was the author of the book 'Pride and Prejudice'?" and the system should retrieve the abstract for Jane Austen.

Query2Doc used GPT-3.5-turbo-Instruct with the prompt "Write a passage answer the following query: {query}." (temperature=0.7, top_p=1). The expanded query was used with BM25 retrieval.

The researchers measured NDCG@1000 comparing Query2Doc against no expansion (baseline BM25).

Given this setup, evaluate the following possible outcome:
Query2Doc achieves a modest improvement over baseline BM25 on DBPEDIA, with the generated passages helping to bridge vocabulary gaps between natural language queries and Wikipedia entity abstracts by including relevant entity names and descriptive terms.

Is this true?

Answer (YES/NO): YES